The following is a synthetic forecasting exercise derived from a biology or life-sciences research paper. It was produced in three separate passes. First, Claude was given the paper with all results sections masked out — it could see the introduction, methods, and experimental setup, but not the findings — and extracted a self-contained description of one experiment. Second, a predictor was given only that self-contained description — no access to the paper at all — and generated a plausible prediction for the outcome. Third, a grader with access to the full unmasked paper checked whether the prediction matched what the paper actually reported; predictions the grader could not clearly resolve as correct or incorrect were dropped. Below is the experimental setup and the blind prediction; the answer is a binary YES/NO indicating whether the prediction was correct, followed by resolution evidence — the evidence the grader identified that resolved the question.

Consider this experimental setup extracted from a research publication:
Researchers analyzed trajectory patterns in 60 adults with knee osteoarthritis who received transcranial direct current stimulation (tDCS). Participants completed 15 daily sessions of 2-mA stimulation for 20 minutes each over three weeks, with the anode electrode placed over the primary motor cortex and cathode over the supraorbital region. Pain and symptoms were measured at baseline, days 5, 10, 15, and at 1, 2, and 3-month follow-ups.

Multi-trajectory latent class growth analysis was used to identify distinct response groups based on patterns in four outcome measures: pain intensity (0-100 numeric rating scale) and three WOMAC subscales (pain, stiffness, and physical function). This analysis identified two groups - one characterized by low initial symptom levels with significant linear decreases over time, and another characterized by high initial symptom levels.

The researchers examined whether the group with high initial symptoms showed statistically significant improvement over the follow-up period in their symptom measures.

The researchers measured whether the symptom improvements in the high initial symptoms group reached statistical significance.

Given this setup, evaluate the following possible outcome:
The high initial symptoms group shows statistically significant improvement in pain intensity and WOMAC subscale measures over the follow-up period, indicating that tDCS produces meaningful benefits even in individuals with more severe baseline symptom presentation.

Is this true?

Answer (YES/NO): NO